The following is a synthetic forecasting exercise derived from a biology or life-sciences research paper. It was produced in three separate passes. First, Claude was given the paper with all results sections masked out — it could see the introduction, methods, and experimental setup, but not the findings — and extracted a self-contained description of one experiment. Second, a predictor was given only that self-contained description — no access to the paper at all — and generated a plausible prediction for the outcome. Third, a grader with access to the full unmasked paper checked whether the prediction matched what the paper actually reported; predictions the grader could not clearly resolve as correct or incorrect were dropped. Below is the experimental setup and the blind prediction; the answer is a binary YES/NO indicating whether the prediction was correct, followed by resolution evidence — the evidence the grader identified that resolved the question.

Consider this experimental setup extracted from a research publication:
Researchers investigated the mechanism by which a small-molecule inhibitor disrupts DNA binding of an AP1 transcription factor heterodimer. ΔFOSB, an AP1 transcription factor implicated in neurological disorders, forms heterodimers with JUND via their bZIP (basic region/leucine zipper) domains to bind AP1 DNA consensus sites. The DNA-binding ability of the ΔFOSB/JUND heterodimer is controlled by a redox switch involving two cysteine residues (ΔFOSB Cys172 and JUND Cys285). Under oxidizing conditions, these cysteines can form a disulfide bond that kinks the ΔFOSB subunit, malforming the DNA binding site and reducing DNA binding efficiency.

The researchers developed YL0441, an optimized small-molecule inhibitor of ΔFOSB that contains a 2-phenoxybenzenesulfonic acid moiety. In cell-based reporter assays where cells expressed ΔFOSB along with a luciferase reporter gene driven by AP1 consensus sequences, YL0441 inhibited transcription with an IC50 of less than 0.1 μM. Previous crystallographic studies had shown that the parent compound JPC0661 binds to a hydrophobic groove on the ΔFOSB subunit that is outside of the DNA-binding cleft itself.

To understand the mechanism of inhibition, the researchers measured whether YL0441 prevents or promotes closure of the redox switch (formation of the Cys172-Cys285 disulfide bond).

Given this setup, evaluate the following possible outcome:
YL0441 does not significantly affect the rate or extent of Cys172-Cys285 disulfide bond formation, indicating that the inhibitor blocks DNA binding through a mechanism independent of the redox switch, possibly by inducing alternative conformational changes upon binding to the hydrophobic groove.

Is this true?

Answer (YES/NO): YES